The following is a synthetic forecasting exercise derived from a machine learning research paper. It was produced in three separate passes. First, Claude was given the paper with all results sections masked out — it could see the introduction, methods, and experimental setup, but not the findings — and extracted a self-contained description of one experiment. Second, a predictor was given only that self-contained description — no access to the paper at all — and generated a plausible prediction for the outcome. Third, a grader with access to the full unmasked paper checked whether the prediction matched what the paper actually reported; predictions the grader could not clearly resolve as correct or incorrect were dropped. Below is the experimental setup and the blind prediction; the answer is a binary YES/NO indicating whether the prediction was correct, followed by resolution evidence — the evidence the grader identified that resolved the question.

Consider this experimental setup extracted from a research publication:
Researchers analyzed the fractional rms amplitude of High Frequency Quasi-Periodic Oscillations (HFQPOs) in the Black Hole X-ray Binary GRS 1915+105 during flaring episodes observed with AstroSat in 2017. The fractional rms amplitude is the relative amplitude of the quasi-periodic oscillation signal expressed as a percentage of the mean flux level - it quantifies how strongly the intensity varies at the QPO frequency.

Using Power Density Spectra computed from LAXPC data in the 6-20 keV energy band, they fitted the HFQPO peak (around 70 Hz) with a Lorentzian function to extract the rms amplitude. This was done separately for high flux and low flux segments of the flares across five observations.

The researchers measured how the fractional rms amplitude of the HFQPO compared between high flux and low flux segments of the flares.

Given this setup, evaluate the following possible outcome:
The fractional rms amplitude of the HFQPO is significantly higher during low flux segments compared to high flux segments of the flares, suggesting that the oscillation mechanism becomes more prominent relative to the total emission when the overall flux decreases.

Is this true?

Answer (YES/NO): NO